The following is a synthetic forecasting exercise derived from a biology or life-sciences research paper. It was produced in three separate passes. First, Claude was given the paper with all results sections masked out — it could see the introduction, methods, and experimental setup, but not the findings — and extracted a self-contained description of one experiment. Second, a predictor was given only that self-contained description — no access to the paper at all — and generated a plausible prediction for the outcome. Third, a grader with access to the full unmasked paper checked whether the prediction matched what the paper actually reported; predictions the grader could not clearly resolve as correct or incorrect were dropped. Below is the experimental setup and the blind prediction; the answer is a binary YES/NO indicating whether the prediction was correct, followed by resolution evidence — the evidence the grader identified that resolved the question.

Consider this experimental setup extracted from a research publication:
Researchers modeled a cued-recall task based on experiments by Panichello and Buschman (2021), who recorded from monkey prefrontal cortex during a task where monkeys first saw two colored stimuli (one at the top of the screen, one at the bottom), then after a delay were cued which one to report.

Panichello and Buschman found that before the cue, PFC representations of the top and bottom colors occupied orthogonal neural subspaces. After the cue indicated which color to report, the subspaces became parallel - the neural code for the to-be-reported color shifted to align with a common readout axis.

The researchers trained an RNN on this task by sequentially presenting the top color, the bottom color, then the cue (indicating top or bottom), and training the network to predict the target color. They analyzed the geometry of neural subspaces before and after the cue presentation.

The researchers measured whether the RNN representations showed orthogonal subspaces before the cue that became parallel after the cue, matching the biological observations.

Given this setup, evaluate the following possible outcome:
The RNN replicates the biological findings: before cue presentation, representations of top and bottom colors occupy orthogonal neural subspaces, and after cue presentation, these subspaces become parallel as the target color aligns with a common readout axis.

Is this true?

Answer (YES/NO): YES